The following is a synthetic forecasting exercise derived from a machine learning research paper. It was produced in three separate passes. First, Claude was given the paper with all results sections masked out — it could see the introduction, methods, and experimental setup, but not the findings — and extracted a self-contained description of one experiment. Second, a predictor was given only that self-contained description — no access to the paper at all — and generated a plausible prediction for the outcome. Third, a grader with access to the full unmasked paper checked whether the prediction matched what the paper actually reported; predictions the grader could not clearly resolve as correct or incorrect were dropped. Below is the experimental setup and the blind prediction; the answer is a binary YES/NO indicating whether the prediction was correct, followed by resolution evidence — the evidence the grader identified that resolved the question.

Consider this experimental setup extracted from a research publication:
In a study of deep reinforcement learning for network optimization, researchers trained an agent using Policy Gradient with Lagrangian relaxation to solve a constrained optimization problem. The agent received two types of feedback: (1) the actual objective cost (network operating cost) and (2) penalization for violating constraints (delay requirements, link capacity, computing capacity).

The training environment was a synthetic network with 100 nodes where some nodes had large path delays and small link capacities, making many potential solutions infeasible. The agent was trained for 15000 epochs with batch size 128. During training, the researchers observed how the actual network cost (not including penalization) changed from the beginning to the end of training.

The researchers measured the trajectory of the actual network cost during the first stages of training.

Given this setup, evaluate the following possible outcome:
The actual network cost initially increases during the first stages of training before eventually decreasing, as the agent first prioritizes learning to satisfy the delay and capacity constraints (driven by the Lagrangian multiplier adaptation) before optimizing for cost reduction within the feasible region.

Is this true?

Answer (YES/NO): YES